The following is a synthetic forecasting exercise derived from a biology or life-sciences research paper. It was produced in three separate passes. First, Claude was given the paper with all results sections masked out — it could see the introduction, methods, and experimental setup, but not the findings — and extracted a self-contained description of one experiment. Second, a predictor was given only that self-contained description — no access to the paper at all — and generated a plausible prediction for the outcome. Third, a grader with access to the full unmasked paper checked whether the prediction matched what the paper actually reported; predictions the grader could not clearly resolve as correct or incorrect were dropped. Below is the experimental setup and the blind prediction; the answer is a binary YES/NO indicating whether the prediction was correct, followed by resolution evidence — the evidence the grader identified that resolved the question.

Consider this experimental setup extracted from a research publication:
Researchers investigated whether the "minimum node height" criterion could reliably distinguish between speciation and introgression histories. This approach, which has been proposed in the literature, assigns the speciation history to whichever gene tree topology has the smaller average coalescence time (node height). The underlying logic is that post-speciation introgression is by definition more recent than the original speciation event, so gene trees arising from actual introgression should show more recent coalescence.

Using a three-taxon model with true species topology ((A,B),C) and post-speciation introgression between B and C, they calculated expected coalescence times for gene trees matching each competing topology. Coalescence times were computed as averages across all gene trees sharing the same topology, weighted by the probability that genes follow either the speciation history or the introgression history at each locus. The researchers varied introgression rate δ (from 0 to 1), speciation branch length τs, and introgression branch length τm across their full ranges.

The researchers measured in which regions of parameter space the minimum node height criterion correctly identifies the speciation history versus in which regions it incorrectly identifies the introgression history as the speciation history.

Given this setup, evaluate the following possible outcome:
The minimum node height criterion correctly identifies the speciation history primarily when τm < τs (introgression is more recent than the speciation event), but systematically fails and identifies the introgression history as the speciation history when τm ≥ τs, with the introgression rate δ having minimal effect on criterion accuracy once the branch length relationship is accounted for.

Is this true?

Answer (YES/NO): NO